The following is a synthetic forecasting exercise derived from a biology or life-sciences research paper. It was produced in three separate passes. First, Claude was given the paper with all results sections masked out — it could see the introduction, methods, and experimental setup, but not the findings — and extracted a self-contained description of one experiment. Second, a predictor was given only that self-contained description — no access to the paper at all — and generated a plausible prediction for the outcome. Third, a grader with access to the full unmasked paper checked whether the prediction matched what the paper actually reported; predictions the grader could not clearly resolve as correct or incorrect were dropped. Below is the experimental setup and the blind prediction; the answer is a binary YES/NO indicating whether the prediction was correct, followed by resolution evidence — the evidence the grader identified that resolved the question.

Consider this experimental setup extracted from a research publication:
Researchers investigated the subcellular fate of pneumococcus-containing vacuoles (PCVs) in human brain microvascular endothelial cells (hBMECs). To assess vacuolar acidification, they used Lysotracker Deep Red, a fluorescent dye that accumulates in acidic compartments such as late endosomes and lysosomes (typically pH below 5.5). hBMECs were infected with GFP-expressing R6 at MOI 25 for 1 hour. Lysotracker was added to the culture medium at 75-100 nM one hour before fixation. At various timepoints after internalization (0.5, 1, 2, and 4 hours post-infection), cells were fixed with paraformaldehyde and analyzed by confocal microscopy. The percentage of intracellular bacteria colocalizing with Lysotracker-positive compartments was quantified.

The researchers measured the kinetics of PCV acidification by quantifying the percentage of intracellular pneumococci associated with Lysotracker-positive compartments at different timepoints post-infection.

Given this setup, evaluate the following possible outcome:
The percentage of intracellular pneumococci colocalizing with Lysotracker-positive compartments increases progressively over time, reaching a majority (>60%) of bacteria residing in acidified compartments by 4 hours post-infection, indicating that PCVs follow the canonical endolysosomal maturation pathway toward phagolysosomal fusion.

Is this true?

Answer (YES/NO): NO